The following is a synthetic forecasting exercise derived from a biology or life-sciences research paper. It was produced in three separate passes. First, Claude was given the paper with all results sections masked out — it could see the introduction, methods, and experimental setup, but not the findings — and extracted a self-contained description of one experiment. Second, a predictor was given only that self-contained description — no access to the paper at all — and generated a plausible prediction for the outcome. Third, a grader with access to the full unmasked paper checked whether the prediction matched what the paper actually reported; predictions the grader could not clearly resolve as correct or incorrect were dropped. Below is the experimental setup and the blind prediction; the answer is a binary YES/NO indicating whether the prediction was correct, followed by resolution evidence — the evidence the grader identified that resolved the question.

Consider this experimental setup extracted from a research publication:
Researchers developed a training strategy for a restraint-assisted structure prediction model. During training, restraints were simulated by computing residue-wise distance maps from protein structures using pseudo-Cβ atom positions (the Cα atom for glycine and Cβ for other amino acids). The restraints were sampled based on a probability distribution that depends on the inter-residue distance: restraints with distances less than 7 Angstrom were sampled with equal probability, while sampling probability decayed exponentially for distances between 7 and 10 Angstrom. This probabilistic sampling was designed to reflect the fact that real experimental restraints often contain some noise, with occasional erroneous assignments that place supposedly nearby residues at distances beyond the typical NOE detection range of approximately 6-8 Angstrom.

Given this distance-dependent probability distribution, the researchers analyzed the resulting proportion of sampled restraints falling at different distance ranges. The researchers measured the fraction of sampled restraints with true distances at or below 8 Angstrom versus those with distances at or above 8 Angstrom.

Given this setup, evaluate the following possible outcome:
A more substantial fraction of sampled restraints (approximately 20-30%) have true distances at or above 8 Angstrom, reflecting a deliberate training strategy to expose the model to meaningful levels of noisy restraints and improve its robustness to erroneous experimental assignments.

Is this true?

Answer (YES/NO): NO